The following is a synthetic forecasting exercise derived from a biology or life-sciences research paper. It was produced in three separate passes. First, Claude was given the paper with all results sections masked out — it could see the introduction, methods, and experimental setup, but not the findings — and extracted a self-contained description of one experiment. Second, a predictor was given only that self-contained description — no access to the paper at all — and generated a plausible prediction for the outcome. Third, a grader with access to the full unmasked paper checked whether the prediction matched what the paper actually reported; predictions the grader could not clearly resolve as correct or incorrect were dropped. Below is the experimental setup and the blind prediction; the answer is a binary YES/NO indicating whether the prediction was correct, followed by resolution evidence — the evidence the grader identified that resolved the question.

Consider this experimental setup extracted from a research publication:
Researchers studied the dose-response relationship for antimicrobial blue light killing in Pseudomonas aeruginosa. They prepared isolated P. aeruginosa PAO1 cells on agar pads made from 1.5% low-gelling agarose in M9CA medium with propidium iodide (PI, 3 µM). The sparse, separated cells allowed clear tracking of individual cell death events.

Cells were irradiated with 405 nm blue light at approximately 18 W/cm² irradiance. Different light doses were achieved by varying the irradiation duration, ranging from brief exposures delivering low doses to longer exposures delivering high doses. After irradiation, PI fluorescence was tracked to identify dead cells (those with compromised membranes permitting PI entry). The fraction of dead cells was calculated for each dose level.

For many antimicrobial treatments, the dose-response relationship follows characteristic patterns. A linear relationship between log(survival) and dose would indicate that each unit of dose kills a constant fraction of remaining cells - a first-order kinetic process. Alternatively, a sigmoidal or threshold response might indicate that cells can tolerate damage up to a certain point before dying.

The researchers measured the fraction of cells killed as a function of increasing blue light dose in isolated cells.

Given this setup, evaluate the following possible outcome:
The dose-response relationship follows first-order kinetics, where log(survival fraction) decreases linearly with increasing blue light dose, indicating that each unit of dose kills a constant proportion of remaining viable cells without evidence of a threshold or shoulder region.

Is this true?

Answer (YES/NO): NO